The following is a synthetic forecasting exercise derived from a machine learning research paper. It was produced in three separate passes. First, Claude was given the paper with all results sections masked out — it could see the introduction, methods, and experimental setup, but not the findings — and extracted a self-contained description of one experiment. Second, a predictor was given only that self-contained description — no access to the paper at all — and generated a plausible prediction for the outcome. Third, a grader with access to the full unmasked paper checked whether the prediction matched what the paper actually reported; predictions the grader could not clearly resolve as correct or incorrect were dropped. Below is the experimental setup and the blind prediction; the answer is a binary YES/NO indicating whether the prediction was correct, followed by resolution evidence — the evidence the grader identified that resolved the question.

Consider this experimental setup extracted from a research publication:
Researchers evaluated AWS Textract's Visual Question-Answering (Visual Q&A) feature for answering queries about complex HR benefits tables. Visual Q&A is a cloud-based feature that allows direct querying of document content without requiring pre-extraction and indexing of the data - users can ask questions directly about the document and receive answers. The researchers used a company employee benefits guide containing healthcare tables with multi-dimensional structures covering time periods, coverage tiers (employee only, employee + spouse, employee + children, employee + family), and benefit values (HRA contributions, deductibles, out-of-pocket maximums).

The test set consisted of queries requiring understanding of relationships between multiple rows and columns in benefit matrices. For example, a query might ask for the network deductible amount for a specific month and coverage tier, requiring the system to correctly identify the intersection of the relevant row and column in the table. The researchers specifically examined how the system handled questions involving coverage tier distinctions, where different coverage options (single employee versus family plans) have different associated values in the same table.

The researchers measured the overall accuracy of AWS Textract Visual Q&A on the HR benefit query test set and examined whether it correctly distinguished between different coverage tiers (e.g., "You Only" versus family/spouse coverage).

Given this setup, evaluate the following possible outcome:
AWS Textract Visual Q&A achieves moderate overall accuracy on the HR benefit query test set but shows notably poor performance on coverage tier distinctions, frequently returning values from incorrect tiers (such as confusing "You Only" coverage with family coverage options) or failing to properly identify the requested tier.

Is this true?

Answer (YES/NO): YES